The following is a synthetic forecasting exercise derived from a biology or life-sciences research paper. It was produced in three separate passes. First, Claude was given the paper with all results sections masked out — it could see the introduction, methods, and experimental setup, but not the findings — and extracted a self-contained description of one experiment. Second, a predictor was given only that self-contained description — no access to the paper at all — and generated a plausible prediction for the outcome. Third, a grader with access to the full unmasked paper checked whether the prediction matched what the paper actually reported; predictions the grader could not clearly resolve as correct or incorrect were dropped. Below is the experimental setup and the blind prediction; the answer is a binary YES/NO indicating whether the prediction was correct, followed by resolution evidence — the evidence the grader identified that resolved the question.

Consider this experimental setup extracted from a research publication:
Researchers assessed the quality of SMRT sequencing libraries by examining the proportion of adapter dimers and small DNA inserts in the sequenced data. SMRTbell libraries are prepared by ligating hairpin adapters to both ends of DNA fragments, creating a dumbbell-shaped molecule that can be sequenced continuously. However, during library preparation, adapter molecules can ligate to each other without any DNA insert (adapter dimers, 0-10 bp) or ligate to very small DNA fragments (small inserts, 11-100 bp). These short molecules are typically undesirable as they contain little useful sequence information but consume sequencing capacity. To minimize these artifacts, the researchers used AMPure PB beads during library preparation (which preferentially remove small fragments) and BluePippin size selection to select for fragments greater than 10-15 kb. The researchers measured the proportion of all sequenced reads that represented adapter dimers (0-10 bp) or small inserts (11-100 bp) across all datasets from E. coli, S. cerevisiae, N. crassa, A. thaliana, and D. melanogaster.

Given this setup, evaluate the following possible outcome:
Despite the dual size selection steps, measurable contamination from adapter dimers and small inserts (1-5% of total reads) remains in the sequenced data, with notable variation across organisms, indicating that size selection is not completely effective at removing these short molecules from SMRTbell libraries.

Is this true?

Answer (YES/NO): NO